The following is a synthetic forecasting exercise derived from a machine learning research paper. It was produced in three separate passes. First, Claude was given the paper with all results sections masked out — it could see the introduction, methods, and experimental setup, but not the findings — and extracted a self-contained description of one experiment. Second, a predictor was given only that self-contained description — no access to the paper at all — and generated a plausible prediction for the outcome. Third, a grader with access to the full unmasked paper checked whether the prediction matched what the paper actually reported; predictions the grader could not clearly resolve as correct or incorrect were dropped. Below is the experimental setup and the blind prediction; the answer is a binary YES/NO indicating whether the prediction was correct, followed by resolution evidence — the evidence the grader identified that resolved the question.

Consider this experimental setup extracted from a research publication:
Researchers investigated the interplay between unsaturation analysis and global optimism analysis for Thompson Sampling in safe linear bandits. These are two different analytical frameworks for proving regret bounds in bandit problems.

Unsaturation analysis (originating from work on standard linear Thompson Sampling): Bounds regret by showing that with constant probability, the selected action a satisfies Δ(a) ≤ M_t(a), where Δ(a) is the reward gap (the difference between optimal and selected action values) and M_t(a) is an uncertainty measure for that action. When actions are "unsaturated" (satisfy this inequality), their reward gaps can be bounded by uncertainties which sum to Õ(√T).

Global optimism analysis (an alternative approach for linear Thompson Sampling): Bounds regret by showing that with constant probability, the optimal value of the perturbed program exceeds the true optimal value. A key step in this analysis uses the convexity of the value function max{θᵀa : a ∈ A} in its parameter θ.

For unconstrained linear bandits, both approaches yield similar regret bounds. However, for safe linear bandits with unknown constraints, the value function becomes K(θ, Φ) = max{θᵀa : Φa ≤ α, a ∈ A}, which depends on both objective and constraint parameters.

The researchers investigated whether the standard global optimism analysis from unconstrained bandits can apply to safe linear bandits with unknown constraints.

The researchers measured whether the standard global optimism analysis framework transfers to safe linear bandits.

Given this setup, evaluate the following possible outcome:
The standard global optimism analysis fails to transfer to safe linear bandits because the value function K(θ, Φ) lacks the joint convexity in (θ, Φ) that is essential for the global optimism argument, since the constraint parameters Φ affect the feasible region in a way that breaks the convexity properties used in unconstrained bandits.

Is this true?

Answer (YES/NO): YES